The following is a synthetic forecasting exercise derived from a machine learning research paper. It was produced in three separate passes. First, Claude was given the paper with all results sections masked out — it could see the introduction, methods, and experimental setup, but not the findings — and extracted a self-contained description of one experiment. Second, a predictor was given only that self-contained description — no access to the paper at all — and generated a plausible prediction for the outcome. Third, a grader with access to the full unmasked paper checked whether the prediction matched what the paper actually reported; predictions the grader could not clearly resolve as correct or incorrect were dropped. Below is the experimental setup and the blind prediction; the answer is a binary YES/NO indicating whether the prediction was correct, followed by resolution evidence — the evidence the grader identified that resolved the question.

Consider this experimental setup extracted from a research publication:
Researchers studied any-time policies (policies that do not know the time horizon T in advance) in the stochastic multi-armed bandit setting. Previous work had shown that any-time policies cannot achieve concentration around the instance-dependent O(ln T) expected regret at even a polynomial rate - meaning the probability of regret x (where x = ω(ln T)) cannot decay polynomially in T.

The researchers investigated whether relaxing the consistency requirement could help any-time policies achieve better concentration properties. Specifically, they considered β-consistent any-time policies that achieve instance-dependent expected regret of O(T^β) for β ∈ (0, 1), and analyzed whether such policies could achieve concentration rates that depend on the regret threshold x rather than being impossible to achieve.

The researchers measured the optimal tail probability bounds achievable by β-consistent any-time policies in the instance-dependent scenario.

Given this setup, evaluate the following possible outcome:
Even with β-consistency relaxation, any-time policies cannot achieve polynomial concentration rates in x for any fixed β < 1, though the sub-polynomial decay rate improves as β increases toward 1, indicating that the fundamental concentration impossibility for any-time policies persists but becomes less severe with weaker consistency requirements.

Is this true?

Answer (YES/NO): NO